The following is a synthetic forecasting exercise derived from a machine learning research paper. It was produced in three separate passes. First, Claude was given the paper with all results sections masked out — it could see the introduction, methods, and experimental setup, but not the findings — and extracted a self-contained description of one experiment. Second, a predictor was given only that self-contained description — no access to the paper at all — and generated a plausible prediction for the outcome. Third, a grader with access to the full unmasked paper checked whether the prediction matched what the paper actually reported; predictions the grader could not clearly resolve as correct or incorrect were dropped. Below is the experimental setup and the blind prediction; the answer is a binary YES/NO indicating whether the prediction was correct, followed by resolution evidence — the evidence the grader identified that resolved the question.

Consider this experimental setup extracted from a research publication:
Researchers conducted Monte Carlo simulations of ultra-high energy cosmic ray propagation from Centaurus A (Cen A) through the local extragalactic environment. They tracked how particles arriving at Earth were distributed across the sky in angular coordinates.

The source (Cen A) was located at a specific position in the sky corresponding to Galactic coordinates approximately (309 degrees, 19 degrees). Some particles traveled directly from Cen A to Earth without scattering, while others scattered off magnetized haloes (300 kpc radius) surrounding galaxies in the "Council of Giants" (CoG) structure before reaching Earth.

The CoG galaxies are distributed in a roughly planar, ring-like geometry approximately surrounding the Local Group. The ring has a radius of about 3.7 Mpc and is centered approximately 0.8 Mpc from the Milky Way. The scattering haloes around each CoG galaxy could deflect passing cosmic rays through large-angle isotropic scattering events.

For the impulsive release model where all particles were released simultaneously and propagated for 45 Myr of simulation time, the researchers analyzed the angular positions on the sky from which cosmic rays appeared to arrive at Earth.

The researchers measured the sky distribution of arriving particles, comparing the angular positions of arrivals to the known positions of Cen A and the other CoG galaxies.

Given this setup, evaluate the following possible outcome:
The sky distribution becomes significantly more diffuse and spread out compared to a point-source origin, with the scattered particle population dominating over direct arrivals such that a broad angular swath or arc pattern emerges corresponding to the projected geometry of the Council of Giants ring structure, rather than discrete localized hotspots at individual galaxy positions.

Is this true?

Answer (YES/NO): NO